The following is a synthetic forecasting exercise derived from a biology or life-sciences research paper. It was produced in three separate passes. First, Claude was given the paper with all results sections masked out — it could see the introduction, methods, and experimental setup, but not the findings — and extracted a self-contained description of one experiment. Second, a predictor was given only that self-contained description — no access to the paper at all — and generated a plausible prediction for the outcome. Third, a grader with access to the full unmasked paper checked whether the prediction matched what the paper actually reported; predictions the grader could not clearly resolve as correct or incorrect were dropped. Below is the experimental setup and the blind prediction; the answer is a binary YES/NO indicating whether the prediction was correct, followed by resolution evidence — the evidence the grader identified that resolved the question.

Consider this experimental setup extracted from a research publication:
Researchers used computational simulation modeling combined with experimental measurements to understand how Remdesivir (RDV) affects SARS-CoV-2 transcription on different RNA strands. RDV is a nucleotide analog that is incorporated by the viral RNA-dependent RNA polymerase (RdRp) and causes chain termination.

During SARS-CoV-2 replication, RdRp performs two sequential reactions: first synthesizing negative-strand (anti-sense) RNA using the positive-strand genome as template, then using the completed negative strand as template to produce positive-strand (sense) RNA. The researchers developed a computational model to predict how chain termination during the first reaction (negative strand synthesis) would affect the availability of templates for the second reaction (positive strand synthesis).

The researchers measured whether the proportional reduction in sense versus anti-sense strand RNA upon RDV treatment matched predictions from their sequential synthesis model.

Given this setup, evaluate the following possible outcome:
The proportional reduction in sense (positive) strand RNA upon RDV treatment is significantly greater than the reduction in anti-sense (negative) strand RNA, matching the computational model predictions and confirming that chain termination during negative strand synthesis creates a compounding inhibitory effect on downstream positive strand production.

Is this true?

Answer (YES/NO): NO